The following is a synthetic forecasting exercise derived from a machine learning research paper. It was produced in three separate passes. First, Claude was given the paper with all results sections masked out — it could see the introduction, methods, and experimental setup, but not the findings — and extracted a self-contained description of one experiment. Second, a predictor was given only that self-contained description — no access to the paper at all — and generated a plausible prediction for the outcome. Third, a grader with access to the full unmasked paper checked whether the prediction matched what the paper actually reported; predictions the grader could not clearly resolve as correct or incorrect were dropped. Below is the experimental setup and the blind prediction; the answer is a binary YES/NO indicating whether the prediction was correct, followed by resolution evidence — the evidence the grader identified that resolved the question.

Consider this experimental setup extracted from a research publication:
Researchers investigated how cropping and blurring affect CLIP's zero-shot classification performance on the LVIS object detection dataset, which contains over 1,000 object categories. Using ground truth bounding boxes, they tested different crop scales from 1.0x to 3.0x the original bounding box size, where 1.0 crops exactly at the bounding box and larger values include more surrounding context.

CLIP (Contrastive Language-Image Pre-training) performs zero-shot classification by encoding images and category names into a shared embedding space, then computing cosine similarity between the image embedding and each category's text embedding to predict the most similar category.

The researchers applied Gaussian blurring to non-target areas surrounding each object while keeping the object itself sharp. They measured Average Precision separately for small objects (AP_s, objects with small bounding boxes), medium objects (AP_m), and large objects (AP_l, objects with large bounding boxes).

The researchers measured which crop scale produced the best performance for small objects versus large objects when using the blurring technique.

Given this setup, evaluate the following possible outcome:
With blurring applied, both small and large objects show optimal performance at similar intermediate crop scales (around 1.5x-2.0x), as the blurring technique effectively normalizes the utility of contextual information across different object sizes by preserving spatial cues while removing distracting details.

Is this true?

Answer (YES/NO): NO